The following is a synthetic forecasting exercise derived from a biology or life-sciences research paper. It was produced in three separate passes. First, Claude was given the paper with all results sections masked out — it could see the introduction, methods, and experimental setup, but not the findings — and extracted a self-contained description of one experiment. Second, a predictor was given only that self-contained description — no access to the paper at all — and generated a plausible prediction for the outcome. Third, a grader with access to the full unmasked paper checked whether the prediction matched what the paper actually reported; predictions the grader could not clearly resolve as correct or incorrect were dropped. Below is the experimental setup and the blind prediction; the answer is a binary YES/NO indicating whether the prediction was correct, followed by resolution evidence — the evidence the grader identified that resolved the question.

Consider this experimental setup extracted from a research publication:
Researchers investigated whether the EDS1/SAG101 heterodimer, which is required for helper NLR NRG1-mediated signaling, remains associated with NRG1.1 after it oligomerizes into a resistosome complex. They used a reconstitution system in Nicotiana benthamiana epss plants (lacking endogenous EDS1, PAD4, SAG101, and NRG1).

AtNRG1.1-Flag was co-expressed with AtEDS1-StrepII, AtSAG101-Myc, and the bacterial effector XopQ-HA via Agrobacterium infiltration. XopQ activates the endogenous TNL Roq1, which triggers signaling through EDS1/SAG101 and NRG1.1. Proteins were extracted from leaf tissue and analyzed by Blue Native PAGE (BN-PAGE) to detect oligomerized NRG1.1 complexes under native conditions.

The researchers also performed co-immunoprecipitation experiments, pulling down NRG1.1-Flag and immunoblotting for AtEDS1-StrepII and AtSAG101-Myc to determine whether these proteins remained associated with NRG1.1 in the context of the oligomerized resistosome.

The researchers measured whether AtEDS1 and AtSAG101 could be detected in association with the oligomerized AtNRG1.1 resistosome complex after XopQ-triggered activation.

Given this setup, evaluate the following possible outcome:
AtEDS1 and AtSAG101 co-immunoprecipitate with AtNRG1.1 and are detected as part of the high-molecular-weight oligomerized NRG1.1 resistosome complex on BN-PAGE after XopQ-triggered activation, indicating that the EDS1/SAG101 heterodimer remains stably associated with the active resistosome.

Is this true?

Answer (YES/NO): NO